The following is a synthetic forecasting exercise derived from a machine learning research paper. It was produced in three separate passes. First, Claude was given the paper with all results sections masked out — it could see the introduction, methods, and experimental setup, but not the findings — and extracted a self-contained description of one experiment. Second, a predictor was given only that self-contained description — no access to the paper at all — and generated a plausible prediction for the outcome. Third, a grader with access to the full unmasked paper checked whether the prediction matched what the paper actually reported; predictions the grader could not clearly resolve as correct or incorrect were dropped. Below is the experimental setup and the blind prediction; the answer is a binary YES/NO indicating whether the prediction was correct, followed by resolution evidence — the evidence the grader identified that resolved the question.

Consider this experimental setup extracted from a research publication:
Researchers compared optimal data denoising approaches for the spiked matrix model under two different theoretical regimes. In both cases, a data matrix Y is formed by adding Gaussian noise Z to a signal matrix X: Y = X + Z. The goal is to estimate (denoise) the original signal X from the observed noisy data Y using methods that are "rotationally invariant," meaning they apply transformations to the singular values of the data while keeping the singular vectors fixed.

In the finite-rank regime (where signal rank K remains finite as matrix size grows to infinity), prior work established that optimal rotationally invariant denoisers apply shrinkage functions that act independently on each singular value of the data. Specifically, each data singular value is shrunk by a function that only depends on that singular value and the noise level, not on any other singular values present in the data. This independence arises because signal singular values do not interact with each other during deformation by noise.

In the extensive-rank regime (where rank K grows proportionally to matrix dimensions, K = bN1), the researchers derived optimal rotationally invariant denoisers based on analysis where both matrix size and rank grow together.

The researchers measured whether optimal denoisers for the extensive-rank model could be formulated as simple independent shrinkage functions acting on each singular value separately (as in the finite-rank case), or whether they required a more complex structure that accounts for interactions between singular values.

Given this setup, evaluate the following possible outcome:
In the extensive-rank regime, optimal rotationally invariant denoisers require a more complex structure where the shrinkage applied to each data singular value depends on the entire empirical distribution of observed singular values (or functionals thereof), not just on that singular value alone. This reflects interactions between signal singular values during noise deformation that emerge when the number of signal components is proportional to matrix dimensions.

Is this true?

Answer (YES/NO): YES